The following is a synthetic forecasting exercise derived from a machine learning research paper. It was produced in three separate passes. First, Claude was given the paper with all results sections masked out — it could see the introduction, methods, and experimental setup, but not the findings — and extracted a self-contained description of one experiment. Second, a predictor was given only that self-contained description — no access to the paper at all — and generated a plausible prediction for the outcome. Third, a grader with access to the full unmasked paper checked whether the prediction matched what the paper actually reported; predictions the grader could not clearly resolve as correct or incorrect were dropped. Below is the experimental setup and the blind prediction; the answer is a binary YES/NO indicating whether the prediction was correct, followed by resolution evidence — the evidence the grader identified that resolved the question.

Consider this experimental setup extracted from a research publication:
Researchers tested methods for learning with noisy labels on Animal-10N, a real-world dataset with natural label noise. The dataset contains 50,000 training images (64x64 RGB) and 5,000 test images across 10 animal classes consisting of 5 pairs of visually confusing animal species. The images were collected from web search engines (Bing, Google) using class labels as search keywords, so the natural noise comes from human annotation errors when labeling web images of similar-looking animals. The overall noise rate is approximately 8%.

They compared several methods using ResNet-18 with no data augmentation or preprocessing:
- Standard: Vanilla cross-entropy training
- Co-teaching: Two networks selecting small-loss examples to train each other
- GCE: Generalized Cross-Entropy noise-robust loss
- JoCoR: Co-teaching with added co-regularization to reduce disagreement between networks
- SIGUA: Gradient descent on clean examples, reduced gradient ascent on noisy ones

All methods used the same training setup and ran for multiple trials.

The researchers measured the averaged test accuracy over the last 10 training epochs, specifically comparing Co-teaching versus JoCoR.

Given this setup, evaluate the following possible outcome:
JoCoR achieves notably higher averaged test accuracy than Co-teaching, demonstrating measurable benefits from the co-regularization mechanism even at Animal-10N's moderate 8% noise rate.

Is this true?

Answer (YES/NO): YES